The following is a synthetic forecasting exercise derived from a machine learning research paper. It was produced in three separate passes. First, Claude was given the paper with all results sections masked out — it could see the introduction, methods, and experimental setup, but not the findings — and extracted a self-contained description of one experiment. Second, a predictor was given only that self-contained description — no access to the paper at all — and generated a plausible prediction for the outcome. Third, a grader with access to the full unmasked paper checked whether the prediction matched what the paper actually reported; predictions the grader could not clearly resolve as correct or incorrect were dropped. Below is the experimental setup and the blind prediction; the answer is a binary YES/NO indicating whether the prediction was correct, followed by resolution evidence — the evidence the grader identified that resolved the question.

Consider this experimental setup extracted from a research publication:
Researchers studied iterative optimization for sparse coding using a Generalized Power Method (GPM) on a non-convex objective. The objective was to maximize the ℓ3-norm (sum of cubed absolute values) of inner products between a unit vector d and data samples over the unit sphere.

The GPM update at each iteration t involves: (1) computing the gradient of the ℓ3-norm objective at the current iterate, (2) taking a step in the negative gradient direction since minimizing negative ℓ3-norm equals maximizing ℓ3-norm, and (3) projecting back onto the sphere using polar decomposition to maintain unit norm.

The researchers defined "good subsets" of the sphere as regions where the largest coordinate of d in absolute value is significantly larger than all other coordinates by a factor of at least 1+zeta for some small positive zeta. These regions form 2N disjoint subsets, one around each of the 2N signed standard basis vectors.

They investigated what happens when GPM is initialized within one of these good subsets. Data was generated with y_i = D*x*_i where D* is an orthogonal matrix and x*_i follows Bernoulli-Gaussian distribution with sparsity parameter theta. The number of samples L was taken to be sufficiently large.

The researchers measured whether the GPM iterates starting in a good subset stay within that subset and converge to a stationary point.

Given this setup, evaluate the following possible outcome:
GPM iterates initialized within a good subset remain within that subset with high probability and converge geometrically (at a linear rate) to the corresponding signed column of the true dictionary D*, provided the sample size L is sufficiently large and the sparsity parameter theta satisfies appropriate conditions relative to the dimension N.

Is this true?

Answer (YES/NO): NO